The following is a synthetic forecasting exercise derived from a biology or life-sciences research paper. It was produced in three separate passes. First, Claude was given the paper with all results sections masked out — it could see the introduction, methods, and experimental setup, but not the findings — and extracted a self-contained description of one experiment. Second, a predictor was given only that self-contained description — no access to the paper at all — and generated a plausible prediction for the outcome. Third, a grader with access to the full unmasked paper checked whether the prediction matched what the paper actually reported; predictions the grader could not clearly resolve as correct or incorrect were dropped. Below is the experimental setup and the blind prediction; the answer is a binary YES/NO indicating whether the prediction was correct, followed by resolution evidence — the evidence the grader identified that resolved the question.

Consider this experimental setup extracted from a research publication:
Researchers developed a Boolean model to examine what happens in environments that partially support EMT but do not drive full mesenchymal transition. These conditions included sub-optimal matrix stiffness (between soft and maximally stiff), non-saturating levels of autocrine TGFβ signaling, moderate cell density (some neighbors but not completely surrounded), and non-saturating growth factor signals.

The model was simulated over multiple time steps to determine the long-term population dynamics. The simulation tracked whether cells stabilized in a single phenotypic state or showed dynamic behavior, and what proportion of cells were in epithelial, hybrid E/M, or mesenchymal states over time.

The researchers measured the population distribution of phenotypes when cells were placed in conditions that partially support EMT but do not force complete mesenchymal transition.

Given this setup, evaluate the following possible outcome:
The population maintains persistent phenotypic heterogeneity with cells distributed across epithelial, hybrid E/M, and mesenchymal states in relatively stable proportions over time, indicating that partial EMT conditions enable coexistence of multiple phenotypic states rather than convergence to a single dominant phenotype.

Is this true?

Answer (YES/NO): YES